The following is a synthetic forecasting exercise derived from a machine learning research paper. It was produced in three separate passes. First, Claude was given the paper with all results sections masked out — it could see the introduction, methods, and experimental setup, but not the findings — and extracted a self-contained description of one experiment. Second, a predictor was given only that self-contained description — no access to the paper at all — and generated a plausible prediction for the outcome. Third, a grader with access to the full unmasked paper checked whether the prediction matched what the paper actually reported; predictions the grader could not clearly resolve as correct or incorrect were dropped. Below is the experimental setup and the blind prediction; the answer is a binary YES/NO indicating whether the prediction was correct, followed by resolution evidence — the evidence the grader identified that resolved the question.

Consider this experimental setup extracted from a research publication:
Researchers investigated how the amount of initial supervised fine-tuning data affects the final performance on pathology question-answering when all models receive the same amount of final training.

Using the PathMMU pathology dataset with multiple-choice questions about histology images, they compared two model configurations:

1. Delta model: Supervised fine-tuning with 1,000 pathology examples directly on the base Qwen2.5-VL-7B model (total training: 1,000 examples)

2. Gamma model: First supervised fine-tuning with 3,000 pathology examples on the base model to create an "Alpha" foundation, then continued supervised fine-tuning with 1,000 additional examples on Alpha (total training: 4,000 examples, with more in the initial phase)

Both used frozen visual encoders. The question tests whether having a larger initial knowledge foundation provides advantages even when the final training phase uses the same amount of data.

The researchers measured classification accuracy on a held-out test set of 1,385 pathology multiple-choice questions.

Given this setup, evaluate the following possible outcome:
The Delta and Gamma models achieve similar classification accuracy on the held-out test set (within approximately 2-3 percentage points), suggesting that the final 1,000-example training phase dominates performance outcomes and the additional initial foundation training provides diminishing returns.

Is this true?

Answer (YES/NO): NO